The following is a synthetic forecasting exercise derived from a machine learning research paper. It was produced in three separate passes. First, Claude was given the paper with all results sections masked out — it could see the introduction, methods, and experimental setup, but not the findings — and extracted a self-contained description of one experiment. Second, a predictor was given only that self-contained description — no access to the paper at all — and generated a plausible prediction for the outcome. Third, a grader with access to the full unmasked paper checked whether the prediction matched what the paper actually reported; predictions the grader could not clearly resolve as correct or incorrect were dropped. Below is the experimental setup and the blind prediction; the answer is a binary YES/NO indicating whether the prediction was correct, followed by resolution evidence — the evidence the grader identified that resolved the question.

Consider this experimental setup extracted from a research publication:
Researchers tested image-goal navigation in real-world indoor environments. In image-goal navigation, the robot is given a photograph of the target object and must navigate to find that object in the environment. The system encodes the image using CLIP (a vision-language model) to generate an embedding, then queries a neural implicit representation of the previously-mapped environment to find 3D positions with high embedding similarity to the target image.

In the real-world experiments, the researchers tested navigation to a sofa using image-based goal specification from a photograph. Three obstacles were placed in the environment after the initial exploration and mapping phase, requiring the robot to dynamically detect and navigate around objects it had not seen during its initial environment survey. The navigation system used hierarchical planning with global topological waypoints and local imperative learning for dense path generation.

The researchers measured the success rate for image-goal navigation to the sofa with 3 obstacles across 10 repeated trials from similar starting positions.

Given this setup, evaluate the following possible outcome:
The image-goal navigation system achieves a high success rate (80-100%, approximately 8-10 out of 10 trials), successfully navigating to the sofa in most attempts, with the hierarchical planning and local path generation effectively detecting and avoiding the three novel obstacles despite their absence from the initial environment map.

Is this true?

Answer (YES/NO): NO